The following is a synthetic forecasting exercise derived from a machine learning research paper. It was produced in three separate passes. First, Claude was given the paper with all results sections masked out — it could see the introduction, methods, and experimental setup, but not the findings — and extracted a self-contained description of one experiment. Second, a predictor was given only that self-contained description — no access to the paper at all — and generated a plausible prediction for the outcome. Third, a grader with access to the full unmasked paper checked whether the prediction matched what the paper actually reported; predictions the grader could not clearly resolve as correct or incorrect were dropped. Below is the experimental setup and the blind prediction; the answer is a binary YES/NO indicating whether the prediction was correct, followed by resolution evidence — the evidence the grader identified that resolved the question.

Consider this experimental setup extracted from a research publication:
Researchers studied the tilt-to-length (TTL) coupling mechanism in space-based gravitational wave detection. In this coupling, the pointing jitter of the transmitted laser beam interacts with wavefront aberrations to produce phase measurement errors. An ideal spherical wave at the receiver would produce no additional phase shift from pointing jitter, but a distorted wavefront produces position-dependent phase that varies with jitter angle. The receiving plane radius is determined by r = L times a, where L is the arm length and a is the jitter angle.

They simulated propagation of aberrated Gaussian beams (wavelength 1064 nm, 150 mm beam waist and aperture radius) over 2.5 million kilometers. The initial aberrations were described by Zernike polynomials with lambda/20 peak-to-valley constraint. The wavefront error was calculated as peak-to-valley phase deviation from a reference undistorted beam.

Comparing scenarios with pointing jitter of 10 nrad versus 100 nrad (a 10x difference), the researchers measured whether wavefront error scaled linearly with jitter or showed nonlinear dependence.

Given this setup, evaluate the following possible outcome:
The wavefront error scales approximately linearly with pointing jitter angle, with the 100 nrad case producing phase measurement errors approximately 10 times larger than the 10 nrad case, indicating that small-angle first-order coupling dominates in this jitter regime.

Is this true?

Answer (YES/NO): NO